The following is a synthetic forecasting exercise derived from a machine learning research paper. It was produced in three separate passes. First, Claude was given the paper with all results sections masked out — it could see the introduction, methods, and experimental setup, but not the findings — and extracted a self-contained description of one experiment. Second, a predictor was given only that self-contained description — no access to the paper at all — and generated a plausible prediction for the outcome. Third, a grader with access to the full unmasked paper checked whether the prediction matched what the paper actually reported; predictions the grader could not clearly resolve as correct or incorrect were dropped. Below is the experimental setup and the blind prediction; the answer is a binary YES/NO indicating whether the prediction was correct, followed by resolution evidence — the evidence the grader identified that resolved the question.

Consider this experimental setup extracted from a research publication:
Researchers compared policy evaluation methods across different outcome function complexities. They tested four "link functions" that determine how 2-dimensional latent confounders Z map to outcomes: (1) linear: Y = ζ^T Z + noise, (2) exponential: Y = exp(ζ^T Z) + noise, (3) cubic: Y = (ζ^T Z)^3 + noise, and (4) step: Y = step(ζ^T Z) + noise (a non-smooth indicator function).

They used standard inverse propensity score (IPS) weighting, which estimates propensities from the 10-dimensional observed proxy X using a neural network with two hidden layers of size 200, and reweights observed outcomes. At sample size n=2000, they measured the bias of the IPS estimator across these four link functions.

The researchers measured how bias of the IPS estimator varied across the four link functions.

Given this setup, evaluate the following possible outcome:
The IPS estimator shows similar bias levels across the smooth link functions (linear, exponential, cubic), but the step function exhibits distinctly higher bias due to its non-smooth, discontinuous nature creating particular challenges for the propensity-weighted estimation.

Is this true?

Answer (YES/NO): NO